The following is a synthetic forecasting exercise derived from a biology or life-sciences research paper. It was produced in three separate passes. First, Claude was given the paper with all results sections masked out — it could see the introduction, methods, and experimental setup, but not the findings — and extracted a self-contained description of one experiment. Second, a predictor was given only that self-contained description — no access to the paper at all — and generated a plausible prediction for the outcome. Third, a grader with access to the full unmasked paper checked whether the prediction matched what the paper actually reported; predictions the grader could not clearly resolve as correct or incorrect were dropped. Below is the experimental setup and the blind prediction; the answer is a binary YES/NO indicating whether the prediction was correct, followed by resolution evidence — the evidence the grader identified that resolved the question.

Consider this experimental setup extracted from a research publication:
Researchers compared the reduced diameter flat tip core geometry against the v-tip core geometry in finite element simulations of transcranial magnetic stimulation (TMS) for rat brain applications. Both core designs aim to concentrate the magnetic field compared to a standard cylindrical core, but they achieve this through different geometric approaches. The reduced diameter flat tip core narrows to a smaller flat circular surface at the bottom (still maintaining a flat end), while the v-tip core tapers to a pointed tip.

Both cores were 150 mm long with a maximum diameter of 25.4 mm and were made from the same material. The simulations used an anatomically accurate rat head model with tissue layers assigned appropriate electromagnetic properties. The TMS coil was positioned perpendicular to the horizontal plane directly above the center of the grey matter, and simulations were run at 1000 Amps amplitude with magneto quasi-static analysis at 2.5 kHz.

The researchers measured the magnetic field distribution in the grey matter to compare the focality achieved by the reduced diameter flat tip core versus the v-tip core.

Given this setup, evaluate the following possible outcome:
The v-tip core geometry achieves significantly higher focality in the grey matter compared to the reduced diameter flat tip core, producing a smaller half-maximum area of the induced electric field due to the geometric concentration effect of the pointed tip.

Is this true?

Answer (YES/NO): YES